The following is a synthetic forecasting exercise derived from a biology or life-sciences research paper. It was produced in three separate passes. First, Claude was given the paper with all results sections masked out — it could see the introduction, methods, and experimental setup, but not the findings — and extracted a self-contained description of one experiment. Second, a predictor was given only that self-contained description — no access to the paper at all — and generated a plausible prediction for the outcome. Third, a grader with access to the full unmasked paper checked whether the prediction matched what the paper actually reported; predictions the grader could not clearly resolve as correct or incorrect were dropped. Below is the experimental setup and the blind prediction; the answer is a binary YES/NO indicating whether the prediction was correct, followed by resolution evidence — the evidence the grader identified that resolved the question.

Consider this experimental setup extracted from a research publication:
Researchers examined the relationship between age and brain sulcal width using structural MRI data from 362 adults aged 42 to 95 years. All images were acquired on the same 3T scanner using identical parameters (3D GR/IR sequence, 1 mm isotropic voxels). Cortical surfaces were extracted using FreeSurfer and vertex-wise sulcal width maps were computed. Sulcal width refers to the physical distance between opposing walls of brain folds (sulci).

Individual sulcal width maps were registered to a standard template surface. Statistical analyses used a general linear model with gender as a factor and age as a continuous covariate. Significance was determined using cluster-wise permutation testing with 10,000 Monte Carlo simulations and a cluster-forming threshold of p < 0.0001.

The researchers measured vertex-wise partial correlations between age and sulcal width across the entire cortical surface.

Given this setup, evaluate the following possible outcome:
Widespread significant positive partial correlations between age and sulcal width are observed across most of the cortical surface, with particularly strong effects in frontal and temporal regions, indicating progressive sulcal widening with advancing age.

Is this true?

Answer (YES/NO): NO